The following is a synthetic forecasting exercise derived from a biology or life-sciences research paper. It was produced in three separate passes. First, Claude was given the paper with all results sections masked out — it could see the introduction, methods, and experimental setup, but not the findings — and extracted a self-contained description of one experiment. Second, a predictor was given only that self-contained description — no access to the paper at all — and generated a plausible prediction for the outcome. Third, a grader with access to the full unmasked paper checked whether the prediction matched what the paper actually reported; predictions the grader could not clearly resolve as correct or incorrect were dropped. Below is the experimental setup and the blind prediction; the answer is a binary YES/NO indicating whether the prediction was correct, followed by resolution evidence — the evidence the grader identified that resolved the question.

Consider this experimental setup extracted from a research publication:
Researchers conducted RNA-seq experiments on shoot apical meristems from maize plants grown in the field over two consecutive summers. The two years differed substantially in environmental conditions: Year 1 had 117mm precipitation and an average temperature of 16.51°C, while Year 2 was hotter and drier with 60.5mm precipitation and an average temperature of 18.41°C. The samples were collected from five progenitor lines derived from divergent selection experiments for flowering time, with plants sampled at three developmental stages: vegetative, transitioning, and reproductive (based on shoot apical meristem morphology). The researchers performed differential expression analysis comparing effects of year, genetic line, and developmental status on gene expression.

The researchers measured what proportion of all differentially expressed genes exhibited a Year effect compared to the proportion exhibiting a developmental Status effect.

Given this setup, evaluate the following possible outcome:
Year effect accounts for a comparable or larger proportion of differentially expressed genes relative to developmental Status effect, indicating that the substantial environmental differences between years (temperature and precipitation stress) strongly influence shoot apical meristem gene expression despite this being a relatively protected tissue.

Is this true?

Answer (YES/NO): NO